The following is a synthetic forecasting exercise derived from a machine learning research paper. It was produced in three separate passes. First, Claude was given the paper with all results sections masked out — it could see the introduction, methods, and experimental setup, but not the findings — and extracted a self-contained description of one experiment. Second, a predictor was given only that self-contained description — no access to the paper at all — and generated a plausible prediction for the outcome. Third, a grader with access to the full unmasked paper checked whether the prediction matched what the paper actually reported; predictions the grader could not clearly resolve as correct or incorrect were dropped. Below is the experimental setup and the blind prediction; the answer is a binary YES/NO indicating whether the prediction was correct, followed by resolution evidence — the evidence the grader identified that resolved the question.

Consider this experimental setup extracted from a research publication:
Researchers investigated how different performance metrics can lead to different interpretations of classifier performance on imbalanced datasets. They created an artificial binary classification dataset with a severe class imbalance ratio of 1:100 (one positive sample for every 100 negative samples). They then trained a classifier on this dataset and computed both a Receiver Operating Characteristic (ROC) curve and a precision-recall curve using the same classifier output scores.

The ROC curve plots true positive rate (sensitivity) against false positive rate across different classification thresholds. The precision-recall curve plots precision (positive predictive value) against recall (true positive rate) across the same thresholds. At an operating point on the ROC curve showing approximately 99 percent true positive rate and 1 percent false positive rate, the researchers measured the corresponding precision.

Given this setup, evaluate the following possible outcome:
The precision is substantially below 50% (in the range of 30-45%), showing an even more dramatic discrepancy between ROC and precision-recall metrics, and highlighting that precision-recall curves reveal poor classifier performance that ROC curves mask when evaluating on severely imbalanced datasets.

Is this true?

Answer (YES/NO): NO